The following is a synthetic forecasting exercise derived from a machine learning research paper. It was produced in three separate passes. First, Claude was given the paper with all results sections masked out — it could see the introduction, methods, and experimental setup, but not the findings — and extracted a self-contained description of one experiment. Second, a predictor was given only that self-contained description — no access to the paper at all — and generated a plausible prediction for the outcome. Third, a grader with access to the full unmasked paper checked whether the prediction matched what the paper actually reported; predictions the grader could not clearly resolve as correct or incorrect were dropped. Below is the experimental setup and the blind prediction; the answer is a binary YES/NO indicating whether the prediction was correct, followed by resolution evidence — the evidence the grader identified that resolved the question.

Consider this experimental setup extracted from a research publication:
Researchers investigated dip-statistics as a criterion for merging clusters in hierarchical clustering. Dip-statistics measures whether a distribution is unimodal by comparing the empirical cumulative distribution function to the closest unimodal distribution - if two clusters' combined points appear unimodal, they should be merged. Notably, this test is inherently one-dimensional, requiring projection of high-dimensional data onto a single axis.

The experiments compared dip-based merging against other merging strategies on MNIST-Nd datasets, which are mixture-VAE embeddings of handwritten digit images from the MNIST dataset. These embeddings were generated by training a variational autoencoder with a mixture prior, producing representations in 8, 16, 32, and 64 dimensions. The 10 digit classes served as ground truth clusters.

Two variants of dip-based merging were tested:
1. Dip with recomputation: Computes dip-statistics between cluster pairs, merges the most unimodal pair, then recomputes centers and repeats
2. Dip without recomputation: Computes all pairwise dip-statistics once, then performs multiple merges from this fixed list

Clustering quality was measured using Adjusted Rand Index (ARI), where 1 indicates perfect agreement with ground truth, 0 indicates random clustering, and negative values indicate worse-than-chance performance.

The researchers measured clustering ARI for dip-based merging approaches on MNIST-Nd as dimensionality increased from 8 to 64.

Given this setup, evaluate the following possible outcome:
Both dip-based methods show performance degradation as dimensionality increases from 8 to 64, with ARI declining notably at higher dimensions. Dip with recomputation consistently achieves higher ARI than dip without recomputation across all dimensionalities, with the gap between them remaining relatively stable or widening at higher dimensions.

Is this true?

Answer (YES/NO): NO